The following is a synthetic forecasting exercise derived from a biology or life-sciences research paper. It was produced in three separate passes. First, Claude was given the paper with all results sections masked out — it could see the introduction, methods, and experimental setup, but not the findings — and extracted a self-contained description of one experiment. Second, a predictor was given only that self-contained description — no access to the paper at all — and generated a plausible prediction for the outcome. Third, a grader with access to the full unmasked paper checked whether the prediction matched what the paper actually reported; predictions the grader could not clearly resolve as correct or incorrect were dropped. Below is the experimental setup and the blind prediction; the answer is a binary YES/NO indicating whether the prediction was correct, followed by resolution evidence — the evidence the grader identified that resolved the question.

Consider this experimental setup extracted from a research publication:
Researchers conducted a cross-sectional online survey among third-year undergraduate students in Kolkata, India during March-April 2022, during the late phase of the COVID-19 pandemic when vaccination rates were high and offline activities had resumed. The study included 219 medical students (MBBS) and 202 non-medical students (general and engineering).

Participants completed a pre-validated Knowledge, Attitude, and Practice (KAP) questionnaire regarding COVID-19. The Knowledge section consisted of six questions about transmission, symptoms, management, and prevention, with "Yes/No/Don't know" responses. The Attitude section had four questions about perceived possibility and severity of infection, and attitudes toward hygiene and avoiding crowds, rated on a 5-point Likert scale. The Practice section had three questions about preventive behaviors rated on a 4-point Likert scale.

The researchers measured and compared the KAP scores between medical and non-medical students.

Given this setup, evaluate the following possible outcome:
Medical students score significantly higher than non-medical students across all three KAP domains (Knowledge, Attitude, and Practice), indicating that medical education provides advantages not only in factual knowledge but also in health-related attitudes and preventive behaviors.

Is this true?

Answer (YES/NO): NO